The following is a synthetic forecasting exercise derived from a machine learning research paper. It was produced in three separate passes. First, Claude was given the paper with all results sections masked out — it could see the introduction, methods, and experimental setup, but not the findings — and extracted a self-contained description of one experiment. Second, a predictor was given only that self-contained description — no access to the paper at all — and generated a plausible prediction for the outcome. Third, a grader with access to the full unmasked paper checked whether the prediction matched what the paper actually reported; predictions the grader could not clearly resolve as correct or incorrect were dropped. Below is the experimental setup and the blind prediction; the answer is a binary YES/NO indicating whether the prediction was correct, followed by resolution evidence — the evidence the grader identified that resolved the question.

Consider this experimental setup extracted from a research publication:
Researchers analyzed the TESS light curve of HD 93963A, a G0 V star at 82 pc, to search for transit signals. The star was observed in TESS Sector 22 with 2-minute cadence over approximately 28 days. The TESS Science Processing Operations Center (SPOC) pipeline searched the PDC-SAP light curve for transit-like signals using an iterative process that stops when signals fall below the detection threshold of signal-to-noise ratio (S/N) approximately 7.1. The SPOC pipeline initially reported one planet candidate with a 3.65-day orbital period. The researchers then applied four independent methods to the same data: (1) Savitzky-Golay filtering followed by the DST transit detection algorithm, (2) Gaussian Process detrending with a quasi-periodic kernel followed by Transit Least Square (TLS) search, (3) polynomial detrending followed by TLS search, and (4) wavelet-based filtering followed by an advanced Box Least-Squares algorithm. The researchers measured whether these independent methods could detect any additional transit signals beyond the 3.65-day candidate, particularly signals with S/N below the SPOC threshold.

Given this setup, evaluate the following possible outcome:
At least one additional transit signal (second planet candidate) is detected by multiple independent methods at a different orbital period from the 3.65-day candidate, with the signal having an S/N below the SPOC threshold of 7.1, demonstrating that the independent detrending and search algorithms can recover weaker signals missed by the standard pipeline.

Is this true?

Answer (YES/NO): YES